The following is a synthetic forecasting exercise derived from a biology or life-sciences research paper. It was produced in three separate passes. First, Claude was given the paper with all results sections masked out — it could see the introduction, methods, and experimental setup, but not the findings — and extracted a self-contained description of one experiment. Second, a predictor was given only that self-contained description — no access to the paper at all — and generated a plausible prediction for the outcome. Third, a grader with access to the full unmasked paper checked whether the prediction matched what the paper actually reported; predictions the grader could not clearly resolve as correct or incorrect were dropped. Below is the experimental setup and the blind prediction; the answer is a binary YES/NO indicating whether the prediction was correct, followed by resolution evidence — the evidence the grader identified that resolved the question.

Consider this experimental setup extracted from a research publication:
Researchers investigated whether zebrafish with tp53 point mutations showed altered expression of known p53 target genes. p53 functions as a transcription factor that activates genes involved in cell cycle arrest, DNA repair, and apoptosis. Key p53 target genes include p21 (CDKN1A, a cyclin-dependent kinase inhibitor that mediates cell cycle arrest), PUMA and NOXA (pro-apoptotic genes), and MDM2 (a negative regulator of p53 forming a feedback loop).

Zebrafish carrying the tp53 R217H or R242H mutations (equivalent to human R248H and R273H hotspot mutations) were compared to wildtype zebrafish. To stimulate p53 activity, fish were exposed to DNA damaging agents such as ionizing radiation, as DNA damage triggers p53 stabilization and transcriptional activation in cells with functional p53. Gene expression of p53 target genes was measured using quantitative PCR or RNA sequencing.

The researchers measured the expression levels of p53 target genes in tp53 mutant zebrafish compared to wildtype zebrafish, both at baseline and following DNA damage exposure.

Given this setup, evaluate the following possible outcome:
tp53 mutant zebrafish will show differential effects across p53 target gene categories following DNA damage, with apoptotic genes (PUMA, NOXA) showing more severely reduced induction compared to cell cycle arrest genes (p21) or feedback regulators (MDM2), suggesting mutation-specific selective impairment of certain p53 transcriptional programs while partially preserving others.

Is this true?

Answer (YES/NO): NO